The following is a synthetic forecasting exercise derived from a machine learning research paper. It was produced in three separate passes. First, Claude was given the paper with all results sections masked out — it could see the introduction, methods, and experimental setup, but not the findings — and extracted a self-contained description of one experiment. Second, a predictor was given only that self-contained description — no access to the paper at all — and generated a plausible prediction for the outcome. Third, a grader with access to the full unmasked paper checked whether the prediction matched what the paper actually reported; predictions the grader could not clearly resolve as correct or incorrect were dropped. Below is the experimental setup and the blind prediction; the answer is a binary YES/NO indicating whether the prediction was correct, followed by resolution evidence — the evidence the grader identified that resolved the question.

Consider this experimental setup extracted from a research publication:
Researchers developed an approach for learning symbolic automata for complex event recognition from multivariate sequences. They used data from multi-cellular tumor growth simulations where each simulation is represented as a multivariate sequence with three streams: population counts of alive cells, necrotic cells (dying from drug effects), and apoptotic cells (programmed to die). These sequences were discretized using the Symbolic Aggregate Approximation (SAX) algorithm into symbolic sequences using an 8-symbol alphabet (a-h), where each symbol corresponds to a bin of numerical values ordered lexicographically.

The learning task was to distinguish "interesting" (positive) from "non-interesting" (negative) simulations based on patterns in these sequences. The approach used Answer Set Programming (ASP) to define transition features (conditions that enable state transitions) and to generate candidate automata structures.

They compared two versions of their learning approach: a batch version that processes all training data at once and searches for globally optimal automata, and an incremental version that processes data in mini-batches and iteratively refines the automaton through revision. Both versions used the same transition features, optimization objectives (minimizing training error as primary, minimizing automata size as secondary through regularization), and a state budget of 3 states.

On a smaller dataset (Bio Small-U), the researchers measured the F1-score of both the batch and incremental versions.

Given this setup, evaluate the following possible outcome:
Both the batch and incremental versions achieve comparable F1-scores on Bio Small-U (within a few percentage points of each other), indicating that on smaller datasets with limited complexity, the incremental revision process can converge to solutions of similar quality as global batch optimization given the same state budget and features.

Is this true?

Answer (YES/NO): YES